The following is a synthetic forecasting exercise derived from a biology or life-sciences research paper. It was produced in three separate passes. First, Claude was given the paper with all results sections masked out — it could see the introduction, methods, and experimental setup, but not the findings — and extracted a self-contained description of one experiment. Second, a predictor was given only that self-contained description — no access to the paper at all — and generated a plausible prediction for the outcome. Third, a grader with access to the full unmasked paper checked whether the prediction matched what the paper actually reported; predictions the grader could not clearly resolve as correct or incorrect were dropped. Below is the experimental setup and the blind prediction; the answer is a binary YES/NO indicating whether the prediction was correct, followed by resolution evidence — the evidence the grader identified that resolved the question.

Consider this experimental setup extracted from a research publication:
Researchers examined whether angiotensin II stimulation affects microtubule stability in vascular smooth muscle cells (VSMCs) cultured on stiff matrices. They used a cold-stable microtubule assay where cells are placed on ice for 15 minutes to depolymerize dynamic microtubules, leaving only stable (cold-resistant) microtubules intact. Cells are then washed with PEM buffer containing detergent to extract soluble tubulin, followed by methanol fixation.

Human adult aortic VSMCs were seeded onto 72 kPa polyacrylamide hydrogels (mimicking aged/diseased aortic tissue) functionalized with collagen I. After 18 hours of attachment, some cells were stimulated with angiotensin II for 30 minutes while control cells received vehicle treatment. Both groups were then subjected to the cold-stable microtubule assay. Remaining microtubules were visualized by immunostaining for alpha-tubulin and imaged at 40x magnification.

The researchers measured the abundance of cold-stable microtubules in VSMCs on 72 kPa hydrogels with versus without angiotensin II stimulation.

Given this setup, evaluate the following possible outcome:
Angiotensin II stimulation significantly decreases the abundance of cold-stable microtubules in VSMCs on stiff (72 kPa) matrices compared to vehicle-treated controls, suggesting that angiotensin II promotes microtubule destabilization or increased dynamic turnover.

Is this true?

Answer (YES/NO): YES